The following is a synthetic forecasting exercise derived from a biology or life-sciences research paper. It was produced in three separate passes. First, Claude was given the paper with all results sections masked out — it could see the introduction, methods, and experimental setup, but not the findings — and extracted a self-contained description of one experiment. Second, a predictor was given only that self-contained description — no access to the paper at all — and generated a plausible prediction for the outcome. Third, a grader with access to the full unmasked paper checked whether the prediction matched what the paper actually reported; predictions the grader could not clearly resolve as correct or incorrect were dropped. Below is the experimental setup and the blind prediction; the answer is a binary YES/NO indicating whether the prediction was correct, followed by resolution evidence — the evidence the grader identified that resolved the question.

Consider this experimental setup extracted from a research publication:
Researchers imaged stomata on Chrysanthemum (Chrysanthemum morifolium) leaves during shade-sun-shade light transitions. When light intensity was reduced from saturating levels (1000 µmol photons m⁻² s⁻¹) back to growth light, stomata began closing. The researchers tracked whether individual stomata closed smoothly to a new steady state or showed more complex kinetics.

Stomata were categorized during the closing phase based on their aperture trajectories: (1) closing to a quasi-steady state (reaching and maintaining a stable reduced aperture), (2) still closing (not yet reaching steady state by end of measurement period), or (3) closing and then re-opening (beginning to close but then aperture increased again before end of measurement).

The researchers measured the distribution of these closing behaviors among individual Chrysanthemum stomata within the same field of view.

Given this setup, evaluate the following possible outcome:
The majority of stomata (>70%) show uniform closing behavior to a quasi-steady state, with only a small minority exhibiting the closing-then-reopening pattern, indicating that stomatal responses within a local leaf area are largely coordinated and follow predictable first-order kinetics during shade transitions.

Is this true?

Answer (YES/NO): NO